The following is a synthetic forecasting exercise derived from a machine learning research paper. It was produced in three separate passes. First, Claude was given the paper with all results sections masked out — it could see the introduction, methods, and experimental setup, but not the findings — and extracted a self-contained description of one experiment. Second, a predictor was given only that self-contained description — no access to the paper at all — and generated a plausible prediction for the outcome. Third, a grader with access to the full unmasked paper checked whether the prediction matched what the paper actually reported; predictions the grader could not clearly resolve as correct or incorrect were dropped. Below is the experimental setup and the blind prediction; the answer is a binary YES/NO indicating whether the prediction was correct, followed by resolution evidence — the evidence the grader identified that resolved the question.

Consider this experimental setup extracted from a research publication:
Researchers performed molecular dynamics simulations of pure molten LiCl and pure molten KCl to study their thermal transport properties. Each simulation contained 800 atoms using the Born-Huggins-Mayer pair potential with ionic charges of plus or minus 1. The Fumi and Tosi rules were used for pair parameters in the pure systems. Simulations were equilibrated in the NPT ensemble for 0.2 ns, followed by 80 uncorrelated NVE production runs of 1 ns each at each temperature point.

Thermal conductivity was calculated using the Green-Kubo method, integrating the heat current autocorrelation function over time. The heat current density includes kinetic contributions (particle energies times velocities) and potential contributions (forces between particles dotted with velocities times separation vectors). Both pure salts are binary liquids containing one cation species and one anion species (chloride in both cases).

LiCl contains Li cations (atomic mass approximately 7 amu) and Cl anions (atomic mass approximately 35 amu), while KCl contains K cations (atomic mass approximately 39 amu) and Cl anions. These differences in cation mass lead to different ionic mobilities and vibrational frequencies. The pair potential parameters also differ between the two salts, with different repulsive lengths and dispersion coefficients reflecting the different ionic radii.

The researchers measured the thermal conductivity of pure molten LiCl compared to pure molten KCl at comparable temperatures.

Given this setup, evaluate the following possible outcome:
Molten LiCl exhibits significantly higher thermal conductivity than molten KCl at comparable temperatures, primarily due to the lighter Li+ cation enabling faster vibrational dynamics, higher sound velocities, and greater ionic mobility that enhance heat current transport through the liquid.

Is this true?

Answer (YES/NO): YES